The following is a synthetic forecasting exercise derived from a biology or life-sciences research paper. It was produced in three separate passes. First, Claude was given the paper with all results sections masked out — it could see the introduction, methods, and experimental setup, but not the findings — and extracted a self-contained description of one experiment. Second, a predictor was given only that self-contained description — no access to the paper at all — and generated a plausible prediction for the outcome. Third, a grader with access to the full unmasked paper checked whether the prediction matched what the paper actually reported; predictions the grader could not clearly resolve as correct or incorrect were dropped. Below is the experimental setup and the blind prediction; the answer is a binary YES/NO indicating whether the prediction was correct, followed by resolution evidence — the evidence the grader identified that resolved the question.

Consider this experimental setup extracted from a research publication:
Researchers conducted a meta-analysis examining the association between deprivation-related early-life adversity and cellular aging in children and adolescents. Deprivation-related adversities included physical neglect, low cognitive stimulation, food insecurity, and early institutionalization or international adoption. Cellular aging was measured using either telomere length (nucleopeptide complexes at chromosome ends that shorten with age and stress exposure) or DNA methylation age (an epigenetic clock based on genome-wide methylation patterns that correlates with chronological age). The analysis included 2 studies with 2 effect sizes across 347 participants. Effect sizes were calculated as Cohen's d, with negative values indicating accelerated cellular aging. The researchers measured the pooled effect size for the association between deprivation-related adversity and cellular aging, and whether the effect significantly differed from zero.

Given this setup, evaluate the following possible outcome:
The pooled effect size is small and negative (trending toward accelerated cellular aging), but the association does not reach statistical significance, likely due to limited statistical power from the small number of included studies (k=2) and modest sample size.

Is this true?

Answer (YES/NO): YES